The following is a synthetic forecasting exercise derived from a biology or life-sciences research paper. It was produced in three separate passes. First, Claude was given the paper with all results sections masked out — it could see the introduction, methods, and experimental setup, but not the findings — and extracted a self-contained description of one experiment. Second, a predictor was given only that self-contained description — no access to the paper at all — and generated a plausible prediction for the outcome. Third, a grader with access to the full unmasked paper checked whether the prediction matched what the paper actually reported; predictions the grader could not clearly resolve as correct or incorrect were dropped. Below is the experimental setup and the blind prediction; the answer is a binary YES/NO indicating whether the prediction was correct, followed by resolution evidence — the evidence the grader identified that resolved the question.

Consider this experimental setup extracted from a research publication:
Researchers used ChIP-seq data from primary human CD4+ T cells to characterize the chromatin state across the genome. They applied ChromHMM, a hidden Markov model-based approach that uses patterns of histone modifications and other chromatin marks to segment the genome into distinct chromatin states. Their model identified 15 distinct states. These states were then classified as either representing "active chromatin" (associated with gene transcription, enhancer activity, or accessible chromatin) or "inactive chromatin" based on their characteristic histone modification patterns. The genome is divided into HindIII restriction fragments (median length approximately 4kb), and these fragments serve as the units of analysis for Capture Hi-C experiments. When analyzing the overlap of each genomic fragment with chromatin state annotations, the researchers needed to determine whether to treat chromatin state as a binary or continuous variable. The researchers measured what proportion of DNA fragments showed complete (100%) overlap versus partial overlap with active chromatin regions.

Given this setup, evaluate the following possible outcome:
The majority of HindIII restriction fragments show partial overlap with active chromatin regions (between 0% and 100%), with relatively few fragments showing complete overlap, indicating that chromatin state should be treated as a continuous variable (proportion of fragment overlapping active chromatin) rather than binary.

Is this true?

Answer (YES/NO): NO